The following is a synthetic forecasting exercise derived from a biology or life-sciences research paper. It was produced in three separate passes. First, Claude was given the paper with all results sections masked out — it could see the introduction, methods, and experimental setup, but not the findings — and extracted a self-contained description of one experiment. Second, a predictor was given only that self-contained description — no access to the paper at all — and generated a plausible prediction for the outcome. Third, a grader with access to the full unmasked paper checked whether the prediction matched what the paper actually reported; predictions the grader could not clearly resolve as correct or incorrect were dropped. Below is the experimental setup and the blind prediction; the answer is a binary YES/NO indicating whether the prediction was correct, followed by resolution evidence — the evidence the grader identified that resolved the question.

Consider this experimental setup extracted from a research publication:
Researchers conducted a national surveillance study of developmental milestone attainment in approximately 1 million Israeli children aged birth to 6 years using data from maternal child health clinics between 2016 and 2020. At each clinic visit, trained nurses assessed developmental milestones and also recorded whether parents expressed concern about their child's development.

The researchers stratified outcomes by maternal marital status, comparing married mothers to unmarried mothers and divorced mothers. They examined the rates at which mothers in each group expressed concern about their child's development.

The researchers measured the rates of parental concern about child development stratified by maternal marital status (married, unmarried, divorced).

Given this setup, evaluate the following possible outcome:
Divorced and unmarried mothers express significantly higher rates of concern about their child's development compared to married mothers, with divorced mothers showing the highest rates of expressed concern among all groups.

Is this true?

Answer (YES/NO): YES